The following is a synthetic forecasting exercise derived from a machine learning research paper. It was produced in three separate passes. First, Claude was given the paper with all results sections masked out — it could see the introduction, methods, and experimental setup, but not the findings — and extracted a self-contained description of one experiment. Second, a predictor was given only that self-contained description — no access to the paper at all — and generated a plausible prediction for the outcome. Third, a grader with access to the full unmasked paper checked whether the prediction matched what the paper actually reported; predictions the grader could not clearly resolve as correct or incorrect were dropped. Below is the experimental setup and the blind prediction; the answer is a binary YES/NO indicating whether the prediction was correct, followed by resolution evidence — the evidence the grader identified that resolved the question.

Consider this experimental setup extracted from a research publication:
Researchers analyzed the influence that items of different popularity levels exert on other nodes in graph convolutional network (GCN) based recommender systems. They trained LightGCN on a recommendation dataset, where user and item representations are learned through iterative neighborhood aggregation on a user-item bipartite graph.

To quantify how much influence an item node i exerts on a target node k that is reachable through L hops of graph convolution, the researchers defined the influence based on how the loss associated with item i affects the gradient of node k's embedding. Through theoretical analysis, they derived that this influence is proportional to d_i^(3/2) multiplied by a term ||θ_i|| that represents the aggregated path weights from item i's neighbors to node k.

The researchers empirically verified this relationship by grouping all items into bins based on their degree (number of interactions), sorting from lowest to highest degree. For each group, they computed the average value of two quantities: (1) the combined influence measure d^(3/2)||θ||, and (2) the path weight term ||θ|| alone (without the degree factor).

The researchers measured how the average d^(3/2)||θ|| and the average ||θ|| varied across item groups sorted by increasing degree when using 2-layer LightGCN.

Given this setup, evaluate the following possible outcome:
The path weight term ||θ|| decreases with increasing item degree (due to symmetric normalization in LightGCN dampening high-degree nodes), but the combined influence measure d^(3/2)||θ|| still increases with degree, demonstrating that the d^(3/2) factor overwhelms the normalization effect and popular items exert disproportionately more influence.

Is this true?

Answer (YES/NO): NO